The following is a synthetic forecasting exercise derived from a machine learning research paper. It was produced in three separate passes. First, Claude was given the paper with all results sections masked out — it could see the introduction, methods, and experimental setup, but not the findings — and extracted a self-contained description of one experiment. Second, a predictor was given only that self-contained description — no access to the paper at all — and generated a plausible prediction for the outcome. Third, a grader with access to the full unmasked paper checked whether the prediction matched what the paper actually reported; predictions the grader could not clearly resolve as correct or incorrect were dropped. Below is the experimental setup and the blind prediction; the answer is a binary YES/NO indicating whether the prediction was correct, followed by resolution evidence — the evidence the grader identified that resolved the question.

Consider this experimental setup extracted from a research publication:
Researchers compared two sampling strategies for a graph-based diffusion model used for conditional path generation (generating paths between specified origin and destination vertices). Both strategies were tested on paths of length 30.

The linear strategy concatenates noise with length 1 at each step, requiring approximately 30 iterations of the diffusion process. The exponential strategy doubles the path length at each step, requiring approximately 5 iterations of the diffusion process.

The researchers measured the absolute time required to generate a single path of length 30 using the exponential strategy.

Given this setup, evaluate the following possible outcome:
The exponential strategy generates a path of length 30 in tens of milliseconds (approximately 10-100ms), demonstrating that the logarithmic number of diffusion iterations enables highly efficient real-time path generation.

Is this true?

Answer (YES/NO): NO